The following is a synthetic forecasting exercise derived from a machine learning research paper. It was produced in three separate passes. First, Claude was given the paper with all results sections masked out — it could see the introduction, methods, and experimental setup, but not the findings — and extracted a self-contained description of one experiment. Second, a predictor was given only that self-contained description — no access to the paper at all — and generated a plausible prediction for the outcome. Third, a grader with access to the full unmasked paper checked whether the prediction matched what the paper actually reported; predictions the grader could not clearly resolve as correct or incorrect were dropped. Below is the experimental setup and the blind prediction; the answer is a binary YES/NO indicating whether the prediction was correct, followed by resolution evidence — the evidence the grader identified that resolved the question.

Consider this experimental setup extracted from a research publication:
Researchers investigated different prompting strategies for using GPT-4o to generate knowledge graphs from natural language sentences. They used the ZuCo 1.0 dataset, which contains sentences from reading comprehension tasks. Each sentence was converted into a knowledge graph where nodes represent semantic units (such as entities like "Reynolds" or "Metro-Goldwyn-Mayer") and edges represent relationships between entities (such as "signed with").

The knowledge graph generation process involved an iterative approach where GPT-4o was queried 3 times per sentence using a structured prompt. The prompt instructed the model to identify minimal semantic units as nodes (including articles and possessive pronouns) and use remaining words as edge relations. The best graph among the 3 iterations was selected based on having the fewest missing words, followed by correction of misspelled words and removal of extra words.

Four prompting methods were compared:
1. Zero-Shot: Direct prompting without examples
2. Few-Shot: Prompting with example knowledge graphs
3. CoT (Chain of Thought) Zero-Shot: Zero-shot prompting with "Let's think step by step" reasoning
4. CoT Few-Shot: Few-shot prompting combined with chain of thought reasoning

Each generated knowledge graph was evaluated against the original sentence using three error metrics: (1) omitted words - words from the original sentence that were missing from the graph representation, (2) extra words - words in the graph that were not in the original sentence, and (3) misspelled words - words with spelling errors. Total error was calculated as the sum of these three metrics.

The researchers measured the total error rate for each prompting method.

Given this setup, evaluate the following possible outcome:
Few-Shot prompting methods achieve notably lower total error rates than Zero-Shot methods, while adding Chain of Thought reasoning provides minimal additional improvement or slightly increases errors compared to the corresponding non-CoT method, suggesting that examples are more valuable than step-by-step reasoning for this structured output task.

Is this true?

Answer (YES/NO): NO